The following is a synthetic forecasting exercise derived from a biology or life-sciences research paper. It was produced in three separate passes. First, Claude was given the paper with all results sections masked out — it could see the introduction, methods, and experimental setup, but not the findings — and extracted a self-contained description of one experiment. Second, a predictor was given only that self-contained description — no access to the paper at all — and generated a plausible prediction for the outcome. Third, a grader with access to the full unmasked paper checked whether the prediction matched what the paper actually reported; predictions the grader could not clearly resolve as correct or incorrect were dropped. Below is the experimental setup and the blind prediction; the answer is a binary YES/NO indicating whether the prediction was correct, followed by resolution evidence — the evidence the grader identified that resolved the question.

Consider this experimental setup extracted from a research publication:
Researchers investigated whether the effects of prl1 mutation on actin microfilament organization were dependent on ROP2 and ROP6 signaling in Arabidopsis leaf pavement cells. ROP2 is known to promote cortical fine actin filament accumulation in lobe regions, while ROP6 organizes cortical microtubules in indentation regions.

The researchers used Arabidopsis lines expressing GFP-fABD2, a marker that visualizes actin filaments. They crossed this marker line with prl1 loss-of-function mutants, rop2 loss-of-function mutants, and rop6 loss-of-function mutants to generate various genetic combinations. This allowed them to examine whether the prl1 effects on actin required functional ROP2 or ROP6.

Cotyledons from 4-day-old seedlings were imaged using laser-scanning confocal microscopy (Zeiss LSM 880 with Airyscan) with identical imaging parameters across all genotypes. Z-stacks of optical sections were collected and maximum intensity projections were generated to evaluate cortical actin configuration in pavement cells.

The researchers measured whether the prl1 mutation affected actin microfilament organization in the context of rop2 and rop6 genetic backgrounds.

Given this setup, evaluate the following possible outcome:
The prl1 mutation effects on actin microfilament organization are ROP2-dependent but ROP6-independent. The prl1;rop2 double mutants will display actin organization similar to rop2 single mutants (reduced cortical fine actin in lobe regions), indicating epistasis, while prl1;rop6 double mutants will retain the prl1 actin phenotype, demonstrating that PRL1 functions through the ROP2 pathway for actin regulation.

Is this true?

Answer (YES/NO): NO